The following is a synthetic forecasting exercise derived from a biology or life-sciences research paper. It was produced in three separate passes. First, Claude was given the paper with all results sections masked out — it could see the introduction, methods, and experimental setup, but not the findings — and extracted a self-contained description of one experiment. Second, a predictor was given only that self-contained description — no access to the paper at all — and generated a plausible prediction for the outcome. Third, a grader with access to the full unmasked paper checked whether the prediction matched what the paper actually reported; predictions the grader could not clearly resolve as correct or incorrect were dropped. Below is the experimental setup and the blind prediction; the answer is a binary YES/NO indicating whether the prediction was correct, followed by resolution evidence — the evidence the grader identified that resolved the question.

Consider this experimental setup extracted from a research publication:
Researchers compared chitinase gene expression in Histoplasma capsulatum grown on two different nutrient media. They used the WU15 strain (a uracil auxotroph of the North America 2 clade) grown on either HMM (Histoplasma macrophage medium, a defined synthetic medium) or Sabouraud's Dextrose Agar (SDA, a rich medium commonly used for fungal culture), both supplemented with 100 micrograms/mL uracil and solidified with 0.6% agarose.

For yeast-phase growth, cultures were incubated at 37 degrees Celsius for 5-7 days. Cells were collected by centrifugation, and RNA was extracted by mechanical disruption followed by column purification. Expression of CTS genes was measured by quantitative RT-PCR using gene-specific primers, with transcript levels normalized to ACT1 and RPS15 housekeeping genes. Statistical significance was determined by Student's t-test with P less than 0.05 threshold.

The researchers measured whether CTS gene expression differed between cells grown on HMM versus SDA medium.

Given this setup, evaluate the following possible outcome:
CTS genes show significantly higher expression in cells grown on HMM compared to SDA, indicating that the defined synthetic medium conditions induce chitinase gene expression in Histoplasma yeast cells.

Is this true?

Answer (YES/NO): NO